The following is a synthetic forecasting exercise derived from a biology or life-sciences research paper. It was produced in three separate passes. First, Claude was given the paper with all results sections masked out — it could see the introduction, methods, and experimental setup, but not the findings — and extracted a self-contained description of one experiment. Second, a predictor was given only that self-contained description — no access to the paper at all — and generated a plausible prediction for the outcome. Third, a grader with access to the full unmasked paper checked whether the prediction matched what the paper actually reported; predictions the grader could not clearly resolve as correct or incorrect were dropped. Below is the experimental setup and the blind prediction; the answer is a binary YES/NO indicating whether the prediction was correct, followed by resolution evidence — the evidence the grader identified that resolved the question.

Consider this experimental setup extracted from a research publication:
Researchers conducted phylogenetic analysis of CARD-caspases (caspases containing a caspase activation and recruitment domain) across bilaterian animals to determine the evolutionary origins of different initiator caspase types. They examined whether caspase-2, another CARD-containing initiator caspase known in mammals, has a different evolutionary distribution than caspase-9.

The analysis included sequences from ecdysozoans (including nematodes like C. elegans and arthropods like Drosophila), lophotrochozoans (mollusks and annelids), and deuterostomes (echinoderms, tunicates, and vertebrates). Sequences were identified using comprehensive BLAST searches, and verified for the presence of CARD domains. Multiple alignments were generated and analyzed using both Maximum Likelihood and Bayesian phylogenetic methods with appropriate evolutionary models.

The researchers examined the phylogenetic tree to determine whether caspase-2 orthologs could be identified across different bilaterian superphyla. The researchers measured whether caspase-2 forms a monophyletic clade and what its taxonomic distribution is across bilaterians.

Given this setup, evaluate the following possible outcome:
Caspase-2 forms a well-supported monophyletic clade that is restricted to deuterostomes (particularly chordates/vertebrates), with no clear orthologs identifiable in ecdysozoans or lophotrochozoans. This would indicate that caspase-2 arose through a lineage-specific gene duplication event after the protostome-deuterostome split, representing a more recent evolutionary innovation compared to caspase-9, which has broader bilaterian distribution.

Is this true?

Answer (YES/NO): NO